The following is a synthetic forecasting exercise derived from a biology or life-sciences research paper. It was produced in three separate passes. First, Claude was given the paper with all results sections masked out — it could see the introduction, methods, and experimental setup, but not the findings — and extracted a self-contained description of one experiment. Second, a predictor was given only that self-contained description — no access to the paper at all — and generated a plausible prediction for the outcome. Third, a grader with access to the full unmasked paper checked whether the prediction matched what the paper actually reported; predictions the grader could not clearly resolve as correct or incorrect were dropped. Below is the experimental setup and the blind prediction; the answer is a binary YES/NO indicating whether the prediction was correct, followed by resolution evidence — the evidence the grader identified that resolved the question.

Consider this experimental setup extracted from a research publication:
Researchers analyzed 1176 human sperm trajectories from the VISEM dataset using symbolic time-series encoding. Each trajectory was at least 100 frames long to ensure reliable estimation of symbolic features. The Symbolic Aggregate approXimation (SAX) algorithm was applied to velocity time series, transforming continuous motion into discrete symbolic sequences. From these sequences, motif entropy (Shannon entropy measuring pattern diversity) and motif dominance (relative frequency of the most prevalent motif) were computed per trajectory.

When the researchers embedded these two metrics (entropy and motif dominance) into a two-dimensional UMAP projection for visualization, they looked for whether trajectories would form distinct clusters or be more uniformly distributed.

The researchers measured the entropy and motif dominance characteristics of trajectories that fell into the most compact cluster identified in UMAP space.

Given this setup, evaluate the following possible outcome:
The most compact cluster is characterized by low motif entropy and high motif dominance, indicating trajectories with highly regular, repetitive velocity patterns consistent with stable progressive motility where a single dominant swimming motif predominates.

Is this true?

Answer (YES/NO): NO